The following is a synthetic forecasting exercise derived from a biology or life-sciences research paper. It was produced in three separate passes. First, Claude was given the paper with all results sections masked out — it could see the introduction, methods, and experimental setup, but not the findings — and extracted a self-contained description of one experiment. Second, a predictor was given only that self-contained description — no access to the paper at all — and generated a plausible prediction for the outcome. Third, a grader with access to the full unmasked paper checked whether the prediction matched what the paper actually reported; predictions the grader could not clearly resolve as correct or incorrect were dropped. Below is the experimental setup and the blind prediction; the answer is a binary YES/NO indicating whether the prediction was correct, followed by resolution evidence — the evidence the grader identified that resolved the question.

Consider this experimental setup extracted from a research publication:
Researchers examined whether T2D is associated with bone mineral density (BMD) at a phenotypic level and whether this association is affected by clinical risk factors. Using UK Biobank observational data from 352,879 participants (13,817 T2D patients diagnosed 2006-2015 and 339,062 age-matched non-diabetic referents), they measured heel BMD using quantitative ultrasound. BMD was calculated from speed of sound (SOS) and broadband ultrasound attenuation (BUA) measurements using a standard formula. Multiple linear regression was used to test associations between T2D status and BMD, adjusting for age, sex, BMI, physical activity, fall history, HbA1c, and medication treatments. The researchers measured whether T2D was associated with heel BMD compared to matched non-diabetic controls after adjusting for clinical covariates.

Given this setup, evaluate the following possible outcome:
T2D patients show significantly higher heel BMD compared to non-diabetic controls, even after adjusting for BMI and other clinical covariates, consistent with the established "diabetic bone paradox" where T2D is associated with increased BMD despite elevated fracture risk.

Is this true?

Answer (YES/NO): YES